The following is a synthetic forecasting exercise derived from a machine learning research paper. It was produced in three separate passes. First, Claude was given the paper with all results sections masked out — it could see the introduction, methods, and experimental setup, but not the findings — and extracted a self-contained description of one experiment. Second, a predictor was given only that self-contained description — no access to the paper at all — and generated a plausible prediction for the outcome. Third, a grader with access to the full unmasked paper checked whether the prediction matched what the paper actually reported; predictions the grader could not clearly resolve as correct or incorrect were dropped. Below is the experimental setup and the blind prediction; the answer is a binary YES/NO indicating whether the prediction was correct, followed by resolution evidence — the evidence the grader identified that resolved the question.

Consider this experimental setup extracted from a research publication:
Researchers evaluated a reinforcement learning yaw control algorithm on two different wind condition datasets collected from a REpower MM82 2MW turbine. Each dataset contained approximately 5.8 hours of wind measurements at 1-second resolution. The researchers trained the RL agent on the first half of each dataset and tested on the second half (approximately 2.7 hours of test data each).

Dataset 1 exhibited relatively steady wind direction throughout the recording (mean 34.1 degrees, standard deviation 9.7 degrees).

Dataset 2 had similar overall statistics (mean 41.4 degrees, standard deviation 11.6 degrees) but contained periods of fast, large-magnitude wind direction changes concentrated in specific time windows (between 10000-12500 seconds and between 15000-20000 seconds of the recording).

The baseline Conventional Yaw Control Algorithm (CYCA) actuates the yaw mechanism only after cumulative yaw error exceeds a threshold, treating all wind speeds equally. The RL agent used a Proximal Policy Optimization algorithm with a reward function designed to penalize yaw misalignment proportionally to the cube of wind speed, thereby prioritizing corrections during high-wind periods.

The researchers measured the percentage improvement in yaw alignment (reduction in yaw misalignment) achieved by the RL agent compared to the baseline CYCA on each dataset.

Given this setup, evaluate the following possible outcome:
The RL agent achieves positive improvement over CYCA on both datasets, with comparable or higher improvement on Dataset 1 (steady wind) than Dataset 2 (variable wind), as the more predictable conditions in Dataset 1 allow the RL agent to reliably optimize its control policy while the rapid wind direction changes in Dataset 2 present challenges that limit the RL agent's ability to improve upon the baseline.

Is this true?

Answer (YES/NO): NO